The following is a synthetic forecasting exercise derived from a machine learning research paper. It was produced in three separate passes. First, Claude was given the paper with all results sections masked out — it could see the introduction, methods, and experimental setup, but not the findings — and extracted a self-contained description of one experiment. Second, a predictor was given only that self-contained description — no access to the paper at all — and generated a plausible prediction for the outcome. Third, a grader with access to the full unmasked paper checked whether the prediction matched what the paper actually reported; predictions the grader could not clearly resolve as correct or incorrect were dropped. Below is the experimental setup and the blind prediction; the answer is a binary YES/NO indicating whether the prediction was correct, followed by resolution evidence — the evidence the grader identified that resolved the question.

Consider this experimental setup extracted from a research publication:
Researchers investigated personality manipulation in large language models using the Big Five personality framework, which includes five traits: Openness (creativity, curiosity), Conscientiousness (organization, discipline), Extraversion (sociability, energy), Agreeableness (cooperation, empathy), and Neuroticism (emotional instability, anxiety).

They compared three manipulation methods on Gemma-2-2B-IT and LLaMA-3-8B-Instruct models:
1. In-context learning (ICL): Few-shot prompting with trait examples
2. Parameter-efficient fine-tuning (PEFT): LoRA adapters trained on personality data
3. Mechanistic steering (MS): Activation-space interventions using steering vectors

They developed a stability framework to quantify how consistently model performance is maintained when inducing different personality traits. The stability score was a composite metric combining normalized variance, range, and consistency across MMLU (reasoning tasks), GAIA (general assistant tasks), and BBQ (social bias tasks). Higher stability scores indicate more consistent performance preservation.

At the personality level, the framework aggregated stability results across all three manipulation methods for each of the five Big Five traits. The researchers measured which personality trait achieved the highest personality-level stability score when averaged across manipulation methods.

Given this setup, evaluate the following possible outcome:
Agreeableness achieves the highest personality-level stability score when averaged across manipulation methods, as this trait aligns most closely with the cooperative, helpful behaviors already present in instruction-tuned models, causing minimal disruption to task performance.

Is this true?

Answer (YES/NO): NO